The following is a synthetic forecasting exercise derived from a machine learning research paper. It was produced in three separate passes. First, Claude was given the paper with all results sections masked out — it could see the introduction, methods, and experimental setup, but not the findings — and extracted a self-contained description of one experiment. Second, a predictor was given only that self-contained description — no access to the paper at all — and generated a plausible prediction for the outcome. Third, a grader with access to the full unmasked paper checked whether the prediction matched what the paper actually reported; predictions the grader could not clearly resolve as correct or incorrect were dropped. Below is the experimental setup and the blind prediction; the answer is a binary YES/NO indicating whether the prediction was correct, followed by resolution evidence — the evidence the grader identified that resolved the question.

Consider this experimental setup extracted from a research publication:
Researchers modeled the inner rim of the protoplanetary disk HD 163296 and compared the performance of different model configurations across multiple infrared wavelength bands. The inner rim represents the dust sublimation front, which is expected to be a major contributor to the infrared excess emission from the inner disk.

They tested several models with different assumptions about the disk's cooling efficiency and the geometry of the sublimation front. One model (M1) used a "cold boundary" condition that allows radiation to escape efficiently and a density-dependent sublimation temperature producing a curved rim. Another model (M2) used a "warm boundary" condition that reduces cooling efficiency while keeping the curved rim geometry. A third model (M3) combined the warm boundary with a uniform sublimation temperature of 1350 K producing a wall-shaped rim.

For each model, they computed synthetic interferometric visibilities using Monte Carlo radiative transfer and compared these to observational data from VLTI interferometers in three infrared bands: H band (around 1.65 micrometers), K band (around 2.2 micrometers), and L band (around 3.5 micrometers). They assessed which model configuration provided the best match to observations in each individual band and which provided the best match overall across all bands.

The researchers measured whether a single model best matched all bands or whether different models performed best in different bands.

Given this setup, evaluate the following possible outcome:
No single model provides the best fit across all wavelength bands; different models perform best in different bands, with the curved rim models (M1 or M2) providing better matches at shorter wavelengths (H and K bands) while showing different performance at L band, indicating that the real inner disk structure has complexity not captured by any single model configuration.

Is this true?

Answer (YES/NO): NO